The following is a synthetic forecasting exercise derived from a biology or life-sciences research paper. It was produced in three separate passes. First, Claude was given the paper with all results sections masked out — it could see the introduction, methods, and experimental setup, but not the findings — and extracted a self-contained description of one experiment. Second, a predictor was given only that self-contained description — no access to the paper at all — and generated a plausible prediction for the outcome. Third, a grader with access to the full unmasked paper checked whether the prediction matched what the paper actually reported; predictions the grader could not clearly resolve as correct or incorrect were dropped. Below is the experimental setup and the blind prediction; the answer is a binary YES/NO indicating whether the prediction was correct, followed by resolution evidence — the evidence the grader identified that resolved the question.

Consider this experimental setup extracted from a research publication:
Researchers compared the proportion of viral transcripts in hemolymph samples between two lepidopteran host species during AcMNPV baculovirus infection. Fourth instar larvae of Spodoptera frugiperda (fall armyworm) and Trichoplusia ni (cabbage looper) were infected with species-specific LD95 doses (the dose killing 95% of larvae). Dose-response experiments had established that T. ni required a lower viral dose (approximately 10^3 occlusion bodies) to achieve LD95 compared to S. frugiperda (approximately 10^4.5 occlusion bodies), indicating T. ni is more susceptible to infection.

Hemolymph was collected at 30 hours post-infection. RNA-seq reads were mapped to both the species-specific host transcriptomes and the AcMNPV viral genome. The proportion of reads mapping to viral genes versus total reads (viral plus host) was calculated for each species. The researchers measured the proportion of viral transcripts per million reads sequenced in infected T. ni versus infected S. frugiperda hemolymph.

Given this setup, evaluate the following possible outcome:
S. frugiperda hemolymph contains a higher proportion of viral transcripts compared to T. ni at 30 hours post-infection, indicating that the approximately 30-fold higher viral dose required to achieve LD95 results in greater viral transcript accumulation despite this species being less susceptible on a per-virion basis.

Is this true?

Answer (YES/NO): NO